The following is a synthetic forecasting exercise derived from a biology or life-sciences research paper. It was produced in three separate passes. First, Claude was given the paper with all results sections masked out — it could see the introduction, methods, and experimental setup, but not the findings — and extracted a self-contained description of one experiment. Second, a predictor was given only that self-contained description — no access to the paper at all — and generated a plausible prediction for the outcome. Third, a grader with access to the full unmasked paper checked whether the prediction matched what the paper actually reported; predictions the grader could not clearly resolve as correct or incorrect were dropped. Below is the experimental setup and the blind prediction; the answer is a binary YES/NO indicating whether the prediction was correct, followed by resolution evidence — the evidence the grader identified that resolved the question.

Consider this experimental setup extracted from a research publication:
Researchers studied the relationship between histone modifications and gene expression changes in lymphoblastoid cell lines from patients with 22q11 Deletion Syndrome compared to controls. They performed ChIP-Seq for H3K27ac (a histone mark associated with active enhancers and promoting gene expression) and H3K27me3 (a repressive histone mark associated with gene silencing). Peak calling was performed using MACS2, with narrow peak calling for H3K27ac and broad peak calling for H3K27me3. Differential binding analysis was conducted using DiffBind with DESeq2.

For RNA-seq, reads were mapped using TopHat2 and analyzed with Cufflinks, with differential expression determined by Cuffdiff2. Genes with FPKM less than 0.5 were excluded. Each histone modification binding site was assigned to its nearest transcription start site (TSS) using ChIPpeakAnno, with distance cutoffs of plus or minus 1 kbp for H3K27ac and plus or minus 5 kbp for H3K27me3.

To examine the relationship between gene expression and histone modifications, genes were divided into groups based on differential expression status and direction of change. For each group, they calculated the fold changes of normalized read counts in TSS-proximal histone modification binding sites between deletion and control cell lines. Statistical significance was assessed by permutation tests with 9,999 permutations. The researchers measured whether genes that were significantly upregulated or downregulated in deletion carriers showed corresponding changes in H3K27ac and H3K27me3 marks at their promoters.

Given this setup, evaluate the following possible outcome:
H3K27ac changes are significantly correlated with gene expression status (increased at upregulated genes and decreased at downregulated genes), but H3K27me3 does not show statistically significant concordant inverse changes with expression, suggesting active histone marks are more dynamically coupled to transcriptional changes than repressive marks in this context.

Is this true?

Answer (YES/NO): NO